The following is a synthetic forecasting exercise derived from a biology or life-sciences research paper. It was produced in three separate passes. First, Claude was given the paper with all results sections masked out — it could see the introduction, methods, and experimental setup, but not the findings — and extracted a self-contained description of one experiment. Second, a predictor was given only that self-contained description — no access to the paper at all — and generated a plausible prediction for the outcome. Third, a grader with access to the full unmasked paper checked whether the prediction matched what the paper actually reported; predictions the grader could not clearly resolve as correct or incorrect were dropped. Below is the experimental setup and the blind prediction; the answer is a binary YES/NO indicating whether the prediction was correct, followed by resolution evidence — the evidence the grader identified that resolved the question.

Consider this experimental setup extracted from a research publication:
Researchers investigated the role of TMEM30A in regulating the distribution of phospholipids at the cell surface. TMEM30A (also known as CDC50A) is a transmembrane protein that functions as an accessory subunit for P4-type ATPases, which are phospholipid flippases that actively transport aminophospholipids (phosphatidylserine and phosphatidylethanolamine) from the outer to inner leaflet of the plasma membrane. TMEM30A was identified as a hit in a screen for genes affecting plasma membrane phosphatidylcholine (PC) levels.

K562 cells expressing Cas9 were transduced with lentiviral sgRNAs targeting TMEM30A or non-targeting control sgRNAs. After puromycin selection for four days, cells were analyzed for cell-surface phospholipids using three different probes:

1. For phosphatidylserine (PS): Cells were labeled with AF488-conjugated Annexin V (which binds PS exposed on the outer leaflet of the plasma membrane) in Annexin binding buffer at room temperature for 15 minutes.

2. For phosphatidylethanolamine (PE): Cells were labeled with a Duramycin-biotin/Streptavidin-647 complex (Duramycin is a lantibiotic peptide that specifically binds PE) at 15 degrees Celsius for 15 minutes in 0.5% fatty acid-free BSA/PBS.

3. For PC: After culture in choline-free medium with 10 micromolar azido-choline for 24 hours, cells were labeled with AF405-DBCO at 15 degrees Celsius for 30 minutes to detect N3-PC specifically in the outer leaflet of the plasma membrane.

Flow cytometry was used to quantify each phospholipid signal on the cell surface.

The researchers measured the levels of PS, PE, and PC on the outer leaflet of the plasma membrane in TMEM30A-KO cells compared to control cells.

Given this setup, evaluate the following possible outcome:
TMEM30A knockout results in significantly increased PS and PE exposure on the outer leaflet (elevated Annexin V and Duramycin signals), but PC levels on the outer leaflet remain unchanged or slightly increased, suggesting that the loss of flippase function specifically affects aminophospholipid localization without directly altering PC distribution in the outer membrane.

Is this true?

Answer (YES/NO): NO